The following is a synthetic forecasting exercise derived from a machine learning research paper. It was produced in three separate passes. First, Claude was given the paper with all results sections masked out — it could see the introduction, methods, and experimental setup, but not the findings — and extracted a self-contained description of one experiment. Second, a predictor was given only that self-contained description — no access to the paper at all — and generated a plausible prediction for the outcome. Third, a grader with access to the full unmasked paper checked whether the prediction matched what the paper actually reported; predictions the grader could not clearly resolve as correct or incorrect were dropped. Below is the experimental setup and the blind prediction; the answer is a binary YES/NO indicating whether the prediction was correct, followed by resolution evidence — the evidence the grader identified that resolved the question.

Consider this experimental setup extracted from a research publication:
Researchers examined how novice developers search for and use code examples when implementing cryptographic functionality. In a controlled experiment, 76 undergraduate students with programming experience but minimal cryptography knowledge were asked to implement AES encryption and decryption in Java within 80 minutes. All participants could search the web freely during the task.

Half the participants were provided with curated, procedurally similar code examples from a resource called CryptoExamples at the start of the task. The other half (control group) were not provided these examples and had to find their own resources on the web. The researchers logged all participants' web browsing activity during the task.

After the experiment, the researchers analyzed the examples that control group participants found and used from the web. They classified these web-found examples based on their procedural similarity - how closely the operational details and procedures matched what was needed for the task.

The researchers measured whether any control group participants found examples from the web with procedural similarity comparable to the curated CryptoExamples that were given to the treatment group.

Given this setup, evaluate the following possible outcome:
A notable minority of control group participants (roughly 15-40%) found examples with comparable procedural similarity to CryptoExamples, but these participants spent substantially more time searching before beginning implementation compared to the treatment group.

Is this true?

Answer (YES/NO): NO